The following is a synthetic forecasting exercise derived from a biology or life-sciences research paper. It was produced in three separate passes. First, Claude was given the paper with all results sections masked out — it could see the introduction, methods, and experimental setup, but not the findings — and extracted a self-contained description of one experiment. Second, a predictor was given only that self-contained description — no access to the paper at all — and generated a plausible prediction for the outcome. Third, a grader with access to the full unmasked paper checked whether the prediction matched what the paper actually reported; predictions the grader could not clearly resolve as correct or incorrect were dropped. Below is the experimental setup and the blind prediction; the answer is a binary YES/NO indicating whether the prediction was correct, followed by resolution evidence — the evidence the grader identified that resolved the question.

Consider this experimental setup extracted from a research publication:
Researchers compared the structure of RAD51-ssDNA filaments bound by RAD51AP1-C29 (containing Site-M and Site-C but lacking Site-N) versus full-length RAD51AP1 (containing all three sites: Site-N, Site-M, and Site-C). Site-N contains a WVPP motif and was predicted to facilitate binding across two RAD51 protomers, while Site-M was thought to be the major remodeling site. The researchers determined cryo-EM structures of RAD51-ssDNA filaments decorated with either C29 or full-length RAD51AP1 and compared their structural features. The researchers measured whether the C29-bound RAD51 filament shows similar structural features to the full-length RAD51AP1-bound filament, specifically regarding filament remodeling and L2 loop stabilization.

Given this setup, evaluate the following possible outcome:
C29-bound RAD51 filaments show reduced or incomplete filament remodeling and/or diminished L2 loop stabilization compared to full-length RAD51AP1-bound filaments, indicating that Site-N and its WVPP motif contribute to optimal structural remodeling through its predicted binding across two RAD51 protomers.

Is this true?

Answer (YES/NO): NO